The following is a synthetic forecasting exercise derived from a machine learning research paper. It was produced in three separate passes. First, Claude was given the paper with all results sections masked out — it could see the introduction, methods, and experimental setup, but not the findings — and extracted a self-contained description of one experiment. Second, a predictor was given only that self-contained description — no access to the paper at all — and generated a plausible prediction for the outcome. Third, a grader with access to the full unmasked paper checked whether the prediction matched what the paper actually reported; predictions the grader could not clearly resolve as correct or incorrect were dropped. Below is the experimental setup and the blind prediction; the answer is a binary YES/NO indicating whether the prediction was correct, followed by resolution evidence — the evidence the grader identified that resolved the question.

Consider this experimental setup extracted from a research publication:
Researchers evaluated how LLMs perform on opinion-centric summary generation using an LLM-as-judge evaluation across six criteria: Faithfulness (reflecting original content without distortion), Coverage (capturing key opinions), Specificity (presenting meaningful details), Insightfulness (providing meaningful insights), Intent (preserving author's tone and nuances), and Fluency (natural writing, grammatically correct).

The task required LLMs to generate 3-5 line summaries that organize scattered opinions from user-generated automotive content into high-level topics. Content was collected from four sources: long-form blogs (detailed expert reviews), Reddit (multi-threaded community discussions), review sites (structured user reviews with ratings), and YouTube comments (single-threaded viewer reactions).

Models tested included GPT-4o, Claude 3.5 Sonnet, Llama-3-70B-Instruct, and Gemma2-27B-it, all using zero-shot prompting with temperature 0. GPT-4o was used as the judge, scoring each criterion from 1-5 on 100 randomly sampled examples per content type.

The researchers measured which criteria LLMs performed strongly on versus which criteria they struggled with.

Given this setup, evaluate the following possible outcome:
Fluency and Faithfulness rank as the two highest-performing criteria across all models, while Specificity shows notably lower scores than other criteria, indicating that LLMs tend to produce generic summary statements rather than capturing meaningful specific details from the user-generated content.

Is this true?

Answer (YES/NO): NO